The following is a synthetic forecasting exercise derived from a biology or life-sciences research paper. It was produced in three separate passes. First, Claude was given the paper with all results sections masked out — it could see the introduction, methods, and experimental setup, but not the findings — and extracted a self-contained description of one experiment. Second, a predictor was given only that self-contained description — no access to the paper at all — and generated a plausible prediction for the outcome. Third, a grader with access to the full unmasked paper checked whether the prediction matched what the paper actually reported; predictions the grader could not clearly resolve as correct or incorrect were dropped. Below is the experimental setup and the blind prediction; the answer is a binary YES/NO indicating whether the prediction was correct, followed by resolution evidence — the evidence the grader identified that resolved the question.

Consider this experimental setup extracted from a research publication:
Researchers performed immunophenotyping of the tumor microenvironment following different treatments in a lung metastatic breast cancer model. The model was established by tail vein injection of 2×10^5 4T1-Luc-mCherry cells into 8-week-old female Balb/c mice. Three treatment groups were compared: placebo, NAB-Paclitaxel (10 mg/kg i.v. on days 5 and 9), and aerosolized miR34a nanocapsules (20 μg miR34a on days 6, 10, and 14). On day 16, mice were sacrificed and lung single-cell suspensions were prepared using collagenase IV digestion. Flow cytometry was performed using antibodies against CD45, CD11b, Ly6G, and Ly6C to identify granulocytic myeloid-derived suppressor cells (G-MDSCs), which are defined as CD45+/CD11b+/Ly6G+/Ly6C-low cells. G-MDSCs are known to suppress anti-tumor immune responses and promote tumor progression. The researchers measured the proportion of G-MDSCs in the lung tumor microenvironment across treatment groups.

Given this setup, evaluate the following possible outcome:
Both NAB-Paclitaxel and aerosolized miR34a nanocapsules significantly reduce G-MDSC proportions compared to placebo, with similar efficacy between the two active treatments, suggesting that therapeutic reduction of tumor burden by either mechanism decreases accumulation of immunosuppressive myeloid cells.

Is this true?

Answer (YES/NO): NO